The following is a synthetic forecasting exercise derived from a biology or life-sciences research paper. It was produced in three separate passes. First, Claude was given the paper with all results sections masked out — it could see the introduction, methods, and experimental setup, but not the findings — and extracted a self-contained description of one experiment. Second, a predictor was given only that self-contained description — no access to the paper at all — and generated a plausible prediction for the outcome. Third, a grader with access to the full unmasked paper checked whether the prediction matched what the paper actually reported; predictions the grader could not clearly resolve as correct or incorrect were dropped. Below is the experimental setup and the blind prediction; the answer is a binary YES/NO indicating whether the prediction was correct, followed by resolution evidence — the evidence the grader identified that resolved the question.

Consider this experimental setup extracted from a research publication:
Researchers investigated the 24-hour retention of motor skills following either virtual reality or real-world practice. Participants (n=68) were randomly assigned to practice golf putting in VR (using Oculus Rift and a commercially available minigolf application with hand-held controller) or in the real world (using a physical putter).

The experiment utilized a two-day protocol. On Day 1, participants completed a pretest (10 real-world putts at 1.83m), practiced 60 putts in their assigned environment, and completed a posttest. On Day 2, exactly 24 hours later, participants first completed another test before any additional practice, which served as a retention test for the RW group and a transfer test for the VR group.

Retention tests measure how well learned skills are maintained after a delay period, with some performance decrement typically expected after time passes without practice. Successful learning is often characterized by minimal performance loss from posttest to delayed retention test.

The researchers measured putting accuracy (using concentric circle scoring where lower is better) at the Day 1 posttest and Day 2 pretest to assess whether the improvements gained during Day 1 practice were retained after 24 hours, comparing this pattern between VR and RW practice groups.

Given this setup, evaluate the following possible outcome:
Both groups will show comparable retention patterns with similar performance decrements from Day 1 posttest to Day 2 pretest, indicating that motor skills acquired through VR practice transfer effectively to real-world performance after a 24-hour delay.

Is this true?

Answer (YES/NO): NO